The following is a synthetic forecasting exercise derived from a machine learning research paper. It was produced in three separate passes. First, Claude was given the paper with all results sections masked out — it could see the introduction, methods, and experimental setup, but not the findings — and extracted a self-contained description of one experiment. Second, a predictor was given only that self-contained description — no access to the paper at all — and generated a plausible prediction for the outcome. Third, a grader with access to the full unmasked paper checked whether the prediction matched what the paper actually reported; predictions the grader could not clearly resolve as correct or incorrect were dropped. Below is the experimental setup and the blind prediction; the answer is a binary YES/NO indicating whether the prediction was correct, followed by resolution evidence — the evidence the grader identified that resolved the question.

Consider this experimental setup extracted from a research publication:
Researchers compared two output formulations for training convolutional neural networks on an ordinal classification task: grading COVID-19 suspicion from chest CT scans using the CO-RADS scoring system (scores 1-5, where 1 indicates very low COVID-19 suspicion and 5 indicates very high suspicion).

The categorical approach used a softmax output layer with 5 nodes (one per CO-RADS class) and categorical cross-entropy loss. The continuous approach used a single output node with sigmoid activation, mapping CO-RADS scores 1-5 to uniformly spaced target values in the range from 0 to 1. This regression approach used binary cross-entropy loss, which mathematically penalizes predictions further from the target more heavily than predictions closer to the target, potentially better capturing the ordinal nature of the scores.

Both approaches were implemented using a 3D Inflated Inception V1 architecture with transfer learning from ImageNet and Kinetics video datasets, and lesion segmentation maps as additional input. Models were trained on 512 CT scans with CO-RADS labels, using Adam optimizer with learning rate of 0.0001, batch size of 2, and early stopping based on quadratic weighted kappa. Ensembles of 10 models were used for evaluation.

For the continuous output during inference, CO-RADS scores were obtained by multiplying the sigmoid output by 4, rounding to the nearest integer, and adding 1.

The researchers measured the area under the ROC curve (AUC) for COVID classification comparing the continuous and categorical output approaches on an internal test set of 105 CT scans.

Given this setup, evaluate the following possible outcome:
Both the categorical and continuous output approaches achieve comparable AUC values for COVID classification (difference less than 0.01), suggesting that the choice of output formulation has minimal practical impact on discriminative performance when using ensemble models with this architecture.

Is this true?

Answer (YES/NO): YES